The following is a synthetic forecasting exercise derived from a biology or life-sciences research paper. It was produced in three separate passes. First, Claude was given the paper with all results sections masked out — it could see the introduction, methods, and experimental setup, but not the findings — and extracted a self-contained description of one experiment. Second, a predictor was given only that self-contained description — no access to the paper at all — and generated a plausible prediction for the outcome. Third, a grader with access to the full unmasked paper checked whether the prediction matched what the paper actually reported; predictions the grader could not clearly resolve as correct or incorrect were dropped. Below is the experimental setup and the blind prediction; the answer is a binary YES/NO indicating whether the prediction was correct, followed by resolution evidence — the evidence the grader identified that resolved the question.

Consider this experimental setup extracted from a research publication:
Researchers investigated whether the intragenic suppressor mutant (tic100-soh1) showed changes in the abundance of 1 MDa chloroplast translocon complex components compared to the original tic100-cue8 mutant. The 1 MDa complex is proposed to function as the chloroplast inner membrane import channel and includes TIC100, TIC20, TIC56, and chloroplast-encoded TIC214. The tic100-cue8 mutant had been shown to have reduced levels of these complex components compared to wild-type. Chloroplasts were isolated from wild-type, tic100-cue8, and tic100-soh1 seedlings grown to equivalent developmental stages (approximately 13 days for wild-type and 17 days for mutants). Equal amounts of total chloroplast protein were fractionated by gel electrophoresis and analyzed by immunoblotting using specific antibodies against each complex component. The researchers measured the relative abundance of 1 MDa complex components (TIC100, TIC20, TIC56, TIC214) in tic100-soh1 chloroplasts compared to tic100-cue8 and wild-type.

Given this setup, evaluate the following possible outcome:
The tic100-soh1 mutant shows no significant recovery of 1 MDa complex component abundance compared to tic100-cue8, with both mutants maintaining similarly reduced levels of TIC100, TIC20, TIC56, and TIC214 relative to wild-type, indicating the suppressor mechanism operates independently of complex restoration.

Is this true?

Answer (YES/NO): NO